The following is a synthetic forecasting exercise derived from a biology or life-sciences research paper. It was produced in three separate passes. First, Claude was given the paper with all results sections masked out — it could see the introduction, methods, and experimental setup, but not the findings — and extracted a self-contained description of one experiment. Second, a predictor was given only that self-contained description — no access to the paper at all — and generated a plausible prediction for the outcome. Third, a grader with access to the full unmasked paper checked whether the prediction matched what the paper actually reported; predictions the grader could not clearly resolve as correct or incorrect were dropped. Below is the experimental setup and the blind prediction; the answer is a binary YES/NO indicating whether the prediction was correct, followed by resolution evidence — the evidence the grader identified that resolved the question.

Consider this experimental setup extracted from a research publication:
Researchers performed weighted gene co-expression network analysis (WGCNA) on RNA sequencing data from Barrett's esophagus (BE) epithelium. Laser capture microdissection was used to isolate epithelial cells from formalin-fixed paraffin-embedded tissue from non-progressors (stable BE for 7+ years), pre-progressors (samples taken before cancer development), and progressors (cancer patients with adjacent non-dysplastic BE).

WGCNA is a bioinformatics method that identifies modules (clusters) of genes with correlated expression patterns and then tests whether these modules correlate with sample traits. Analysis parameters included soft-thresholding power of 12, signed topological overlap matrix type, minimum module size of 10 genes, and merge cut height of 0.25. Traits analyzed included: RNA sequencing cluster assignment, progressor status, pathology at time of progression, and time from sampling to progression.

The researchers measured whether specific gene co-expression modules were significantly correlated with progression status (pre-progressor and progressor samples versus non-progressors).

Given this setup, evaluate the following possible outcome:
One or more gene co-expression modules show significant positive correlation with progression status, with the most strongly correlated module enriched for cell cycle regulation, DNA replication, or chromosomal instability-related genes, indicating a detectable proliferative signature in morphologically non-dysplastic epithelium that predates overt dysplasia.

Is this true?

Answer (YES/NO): NO